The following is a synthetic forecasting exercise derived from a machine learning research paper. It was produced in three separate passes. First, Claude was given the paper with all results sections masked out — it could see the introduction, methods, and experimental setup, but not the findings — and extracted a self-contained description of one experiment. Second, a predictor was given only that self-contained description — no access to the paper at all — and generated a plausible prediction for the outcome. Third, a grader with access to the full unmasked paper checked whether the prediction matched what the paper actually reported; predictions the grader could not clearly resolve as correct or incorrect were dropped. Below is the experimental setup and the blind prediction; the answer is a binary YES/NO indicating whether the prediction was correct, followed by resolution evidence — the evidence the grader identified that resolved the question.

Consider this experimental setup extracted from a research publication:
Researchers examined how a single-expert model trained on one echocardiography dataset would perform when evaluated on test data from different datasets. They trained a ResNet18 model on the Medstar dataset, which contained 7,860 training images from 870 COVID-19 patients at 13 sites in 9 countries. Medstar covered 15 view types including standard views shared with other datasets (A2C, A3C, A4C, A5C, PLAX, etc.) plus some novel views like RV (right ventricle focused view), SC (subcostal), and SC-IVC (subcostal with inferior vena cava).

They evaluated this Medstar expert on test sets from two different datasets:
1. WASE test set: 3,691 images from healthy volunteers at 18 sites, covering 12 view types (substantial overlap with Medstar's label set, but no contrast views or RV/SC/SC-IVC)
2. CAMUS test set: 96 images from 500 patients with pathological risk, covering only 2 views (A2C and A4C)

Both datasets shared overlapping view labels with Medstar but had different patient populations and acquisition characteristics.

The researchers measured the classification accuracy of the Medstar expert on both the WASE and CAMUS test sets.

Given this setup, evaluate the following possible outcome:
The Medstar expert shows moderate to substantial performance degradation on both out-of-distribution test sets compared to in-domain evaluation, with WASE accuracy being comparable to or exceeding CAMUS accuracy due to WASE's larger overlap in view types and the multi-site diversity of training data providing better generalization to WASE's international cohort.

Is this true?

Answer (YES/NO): NO